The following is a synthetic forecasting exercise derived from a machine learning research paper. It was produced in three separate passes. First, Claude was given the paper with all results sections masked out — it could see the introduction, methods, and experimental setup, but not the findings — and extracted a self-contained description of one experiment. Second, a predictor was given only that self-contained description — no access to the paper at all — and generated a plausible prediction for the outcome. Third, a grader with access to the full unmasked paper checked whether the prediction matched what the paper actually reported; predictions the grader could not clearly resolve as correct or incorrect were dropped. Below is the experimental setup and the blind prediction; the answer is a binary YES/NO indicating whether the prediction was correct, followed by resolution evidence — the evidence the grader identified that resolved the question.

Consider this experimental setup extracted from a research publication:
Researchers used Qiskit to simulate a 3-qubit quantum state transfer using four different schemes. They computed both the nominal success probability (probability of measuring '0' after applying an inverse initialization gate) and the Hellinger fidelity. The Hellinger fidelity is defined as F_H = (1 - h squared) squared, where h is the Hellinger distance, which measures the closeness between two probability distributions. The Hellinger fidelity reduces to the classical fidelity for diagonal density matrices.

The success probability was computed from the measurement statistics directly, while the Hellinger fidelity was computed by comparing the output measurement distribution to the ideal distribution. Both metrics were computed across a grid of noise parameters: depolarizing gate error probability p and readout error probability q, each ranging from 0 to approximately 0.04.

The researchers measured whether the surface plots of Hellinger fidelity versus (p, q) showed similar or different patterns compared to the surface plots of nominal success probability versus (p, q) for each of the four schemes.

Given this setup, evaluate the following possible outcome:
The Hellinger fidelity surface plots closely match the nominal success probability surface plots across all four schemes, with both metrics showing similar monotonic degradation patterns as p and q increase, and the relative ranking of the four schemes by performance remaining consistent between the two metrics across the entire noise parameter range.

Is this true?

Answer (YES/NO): NO